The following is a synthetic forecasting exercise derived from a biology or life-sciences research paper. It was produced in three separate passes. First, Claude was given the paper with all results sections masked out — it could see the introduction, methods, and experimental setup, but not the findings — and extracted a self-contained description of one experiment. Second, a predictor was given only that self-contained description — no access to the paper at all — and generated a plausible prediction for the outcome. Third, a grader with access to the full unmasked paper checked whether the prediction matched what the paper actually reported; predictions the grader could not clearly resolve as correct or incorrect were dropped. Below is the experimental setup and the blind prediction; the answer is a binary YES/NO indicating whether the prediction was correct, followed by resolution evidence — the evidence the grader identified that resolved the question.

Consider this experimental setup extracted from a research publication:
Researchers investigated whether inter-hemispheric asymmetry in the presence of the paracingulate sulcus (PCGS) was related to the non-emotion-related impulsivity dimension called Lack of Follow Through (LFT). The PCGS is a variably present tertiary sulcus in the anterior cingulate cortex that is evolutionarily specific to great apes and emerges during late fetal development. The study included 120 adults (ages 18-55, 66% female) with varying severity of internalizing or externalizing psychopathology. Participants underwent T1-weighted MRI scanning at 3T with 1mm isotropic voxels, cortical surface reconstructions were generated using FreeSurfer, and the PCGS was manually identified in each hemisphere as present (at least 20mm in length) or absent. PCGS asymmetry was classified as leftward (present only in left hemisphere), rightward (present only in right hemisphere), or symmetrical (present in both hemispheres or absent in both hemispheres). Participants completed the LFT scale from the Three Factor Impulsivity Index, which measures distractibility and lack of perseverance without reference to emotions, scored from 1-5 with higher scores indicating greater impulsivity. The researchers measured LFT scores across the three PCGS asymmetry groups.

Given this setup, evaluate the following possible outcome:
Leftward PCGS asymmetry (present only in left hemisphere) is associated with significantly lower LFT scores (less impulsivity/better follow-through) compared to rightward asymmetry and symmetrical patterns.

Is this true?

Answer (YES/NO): NO